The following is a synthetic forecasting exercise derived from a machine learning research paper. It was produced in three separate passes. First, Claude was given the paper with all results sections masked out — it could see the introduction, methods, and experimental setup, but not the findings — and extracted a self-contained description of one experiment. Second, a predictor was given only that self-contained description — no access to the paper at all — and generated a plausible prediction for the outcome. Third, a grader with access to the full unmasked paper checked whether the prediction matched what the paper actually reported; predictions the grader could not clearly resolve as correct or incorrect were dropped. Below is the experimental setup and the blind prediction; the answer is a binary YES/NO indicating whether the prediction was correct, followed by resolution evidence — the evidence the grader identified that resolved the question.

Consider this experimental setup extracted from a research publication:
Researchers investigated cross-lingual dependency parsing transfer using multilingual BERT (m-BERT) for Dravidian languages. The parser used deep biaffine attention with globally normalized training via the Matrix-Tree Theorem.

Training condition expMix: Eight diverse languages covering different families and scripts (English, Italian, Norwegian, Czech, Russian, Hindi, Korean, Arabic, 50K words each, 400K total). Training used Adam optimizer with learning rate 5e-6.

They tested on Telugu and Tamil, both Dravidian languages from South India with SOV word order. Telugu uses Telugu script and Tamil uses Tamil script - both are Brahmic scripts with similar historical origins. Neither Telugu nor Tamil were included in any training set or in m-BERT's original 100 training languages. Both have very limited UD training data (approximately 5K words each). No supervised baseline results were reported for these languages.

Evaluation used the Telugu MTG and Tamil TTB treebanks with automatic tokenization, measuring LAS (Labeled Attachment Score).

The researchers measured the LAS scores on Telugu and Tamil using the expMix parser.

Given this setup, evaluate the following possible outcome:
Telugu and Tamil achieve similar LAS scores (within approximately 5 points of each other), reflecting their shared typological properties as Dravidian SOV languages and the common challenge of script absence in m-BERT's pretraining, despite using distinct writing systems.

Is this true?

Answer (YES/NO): NO